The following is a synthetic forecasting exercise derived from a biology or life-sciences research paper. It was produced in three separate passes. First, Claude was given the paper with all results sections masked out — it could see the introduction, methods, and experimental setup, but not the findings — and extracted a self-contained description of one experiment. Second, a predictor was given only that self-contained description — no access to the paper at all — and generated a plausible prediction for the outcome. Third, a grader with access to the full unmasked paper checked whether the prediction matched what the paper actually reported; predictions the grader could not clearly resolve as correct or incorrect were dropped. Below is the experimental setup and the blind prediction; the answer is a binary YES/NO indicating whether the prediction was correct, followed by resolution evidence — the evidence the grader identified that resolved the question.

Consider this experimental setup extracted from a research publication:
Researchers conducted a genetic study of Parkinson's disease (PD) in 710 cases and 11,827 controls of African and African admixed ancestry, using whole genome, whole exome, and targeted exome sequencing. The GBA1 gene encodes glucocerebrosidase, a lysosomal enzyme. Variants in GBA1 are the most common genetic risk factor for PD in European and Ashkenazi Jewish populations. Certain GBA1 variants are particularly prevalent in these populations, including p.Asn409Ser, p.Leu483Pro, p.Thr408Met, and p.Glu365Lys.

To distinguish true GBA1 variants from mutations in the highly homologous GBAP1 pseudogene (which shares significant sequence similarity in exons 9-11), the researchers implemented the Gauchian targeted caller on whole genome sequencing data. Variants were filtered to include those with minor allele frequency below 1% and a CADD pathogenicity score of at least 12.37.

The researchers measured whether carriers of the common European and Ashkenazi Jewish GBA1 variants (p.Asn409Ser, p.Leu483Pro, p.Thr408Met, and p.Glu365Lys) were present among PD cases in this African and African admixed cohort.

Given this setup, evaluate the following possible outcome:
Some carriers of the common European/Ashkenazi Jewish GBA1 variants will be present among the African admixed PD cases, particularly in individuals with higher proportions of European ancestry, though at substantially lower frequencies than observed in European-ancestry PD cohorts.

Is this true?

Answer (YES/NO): NO